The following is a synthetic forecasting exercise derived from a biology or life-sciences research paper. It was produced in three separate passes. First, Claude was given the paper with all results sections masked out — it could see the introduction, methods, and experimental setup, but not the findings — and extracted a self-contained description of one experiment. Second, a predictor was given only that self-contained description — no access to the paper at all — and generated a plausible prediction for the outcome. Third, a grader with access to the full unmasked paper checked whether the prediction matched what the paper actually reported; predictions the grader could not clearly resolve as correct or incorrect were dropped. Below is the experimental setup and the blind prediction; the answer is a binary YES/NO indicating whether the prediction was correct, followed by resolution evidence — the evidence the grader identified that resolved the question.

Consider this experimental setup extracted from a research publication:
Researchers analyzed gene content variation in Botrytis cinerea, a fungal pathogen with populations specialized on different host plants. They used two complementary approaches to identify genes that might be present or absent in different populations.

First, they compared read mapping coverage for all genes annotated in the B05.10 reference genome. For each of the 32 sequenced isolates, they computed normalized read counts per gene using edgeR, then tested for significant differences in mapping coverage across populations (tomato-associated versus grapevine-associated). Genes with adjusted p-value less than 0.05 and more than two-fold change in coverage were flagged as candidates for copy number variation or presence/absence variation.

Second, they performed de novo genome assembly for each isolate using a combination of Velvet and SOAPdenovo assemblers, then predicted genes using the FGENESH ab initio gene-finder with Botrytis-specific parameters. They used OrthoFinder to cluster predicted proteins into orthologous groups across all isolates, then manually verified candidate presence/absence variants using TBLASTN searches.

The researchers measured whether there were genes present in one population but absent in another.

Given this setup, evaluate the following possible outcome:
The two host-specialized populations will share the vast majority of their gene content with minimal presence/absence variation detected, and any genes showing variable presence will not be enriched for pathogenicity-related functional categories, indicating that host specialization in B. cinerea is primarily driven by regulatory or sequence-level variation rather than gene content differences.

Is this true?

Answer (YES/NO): NO